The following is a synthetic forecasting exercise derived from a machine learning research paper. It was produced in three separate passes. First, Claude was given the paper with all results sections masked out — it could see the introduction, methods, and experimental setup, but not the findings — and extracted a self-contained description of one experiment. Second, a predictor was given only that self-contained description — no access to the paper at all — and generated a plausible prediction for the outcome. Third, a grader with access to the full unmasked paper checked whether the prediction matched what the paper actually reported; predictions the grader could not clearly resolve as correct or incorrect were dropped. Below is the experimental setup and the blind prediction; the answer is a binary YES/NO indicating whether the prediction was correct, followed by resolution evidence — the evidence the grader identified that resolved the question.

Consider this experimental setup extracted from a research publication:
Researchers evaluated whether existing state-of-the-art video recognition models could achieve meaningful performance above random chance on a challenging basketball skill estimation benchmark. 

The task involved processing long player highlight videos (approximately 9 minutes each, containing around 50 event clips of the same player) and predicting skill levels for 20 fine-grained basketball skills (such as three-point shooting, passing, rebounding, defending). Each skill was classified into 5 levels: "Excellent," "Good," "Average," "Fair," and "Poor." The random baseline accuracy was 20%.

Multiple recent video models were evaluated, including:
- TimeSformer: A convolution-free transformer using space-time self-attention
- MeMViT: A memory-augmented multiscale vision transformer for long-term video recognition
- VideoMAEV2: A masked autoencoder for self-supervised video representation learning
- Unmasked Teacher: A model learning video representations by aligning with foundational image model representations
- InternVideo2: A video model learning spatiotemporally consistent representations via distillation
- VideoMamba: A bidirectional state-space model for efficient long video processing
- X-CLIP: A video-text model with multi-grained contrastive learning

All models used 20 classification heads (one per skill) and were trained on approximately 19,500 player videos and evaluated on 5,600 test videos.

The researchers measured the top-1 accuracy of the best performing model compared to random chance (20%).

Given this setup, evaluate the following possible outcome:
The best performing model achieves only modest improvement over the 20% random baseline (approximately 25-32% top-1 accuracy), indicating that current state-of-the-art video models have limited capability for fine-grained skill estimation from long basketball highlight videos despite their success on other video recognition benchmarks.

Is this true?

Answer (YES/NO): YES